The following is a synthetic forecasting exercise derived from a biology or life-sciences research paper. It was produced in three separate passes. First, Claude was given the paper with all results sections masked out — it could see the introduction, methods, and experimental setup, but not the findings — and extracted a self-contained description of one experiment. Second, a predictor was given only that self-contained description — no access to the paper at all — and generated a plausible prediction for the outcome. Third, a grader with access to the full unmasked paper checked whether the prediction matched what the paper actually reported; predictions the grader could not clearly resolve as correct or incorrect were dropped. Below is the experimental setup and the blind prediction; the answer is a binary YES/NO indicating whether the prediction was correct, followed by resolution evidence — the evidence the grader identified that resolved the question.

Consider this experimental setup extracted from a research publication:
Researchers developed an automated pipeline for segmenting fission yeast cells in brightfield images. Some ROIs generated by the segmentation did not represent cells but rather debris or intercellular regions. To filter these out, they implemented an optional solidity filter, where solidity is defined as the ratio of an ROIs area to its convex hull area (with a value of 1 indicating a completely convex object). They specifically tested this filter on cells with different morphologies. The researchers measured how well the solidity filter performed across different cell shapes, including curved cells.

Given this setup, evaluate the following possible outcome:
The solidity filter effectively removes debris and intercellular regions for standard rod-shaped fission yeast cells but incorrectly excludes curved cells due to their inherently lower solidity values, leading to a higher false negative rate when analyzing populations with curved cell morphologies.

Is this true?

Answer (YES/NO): YES